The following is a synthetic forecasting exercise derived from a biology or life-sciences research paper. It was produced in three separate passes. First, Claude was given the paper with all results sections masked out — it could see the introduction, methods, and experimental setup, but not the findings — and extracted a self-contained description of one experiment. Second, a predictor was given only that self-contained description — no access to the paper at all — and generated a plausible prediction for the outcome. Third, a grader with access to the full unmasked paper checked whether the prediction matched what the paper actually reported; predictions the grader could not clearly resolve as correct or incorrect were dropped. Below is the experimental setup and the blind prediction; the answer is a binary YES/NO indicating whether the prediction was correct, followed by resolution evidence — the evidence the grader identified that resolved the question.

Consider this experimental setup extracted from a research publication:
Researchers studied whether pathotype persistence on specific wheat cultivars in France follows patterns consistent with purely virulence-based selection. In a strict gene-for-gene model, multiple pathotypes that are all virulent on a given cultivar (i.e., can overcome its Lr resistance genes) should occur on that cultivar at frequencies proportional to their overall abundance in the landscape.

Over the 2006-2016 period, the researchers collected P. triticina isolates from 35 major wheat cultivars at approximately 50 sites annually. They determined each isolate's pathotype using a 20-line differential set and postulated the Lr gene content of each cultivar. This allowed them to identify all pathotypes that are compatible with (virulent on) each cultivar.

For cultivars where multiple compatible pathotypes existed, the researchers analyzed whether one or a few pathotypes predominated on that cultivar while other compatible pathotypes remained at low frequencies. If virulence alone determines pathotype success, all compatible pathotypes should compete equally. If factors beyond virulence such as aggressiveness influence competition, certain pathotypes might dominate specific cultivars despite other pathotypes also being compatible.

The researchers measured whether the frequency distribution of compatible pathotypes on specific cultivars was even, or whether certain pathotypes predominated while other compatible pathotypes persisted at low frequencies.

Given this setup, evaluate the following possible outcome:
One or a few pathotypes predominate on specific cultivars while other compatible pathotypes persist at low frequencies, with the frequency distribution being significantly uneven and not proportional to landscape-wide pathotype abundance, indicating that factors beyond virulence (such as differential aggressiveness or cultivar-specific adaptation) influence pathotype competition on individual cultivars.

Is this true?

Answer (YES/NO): YES